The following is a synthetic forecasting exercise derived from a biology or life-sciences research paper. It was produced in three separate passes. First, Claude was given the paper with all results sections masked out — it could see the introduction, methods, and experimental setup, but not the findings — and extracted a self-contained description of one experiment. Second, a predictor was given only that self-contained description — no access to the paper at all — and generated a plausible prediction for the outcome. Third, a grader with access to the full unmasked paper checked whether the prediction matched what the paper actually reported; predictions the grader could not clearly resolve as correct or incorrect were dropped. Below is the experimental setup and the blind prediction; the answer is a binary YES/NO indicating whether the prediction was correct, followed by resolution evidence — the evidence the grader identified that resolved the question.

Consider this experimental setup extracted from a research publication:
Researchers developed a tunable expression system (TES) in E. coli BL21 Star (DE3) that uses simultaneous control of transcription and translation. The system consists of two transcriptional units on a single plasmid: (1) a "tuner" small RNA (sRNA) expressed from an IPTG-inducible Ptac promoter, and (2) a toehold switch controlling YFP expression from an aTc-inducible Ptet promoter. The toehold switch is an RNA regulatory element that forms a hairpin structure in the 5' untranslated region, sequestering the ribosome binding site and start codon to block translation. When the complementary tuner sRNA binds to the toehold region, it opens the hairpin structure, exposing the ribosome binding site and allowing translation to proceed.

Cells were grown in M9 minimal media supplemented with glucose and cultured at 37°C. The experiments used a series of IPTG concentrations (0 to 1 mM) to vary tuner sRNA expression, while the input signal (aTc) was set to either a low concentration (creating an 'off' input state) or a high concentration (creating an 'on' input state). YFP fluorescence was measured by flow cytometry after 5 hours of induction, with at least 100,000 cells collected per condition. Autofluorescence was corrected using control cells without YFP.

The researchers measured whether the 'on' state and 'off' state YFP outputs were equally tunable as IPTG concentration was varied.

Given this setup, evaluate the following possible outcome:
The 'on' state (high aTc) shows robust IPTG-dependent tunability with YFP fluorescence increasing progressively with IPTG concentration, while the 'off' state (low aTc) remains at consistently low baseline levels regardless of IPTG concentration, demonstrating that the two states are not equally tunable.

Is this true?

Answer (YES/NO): NO